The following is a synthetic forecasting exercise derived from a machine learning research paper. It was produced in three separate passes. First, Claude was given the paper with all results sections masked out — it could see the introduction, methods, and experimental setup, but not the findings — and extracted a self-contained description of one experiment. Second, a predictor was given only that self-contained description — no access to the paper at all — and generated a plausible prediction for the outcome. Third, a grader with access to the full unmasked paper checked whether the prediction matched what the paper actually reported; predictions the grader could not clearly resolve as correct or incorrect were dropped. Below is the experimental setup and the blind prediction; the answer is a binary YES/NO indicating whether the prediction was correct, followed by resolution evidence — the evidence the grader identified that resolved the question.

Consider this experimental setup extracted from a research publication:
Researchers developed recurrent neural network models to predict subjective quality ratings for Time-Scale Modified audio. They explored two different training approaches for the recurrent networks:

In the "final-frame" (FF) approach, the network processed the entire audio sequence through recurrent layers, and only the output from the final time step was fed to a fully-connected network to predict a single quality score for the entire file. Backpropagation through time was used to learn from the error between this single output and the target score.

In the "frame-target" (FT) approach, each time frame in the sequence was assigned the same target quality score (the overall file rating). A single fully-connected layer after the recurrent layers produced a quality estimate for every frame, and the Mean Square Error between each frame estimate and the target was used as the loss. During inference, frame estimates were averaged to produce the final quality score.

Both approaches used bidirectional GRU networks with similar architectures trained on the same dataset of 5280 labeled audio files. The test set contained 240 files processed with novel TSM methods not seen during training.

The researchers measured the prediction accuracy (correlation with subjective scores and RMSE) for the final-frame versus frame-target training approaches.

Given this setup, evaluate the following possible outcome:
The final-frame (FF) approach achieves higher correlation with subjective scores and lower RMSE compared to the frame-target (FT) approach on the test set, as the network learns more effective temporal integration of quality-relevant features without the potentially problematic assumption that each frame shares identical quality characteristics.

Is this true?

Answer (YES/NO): NO